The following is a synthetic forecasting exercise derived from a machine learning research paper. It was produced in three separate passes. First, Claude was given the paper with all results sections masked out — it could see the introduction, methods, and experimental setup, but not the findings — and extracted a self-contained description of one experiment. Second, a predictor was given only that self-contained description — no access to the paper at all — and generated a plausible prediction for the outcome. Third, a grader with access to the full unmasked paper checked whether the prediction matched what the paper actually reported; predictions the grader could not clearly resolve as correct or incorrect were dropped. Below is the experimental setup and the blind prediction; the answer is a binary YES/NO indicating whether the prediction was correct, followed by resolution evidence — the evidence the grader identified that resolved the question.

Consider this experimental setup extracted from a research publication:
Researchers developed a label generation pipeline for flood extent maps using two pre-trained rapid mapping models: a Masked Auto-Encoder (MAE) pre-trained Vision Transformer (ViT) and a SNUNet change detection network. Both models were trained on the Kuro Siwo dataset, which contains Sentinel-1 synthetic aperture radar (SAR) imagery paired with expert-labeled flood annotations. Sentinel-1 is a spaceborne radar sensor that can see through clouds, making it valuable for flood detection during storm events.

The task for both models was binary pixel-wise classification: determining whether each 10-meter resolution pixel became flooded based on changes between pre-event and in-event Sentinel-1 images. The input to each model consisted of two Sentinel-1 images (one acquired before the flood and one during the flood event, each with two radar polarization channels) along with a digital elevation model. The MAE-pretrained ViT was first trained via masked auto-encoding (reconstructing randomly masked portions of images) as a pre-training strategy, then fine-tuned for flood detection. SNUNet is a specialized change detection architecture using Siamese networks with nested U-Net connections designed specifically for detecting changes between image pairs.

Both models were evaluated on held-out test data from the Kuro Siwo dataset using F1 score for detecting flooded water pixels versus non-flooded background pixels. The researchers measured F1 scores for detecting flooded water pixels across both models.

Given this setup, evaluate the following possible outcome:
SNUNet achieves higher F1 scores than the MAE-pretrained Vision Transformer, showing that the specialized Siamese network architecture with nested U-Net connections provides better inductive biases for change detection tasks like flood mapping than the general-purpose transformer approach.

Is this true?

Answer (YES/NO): NO